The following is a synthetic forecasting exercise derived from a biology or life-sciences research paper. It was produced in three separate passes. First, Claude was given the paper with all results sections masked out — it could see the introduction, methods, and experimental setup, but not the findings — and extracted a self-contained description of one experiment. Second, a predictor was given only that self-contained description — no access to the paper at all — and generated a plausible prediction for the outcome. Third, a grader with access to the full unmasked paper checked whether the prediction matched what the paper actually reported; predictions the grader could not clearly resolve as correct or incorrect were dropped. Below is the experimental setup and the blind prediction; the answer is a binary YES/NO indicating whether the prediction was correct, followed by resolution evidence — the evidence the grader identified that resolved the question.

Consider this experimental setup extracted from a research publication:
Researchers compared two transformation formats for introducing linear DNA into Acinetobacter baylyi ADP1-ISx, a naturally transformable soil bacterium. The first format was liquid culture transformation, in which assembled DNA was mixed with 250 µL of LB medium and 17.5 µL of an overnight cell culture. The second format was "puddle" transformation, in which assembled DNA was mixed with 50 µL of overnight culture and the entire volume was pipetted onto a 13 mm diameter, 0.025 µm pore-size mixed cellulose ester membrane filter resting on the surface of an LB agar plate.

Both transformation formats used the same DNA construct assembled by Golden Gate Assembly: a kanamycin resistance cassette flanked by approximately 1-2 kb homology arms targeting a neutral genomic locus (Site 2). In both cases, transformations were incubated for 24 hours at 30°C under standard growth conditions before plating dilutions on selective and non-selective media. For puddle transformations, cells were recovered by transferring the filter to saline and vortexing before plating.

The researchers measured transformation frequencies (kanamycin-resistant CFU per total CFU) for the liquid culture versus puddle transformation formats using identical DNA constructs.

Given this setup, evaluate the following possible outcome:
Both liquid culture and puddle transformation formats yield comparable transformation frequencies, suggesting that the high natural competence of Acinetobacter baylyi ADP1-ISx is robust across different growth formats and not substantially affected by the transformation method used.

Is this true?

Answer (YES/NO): NO